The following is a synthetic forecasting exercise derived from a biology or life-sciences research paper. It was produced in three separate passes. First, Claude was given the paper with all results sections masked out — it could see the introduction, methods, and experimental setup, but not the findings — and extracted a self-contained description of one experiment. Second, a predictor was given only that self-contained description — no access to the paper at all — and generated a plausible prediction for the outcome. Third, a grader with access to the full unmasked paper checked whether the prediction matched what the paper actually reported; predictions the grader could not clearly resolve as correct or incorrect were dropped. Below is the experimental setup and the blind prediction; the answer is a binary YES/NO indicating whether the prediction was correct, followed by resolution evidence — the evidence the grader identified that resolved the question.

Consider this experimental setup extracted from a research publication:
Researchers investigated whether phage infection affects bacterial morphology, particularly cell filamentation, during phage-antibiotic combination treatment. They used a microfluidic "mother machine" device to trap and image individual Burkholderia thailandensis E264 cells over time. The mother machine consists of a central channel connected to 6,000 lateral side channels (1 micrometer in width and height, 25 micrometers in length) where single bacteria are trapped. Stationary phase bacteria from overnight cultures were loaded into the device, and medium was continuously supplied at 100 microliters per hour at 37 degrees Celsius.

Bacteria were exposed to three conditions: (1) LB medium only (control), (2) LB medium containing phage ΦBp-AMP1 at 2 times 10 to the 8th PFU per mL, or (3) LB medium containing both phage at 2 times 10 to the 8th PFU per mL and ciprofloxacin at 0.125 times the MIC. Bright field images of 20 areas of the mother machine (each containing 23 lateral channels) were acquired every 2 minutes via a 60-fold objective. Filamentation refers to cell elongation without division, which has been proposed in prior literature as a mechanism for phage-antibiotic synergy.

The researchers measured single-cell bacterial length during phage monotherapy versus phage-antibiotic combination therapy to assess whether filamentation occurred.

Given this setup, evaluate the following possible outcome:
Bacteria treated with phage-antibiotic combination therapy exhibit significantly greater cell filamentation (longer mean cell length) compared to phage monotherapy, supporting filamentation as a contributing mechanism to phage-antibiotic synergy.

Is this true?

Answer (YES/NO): NO